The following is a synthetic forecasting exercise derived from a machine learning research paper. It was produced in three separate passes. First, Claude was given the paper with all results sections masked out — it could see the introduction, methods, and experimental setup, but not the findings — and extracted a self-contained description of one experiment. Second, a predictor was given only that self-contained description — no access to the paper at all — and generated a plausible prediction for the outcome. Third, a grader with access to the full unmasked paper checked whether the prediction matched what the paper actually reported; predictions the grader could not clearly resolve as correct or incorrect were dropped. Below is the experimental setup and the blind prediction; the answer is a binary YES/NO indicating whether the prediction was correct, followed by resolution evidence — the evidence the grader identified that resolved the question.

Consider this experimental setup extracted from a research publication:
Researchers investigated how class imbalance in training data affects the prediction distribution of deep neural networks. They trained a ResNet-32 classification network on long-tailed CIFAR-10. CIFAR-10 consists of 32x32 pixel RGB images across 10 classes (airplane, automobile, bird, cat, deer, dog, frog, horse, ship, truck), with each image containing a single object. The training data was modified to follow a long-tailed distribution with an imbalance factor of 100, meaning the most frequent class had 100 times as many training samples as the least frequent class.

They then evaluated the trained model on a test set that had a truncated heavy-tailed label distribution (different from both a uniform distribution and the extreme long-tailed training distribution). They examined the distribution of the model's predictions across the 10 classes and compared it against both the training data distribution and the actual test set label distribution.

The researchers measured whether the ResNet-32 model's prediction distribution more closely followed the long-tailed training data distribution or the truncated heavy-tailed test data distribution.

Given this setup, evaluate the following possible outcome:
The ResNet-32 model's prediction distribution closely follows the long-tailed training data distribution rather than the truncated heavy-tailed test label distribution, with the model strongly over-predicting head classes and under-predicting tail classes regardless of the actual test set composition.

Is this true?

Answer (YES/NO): YES